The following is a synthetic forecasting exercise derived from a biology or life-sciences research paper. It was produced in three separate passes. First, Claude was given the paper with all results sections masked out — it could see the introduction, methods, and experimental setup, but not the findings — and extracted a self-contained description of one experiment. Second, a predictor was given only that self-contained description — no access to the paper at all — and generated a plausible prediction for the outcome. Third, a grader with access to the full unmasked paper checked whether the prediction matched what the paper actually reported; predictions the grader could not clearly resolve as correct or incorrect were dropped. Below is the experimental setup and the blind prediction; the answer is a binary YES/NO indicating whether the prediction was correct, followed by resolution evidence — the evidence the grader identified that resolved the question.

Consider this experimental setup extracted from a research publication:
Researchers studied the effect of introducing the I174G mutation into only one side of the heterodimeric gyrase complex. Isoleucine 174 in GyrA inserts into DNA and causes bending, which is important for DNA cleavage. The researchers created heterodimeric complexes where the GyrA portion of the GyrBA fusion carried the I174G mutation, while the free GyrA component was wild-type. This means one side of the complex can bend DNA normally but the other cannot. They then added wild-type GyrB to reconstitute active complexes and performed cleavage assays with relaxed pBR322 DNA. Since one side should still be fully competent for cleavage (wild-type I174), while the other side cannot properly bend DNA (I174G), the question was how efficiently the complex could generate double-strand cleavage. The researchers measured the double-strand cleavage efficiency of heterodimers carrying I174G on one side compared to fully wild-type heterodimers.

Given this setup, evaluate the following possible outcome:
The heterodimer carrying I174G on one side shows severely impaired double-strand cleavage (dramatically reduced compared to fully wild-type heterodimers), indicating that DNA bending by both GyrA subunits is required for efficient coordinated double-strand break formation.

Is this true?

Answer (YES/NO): YES